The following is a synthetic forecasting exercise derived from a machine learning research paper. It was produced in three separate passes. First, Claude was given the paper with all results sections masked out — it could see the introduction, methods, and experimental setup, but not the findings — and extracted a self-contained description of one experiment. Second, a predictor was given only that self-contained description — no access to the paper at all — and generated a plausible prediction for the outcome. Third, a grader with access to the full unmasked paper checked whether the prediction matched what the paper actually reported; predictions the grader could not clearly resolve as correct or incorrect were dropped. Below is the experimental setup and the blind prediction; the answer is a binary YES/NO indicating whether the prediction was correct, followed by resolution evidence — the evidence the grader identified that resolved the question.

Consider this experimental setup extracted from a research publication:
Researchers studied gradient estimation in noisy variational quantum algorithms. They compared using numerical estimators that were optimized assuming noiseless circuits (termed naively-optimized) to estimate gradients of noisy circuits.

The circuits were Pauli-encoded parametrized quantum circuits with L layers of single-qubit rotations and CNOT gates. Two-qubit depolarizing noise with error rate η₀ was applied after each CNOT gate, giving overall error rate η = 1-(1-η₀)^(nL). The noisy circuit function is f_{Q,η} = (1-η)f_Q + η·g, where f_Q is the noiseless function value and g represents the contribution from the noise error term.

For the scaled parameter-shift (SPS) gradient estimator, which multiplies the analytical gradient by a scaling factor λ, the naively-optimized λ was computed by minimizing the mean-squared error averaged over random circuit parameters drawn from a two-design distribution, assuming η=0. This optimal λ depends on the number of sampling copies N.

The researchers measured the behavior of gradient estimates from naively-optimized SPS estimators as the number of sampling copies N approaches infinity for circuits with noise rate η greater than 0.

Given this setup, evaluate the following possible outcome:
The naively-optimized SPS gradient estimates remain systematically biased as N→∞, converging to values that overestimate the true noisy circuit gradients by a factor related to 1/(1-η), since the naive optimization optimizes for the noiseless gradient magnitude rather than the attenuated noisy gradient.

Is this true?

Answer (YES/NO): NO